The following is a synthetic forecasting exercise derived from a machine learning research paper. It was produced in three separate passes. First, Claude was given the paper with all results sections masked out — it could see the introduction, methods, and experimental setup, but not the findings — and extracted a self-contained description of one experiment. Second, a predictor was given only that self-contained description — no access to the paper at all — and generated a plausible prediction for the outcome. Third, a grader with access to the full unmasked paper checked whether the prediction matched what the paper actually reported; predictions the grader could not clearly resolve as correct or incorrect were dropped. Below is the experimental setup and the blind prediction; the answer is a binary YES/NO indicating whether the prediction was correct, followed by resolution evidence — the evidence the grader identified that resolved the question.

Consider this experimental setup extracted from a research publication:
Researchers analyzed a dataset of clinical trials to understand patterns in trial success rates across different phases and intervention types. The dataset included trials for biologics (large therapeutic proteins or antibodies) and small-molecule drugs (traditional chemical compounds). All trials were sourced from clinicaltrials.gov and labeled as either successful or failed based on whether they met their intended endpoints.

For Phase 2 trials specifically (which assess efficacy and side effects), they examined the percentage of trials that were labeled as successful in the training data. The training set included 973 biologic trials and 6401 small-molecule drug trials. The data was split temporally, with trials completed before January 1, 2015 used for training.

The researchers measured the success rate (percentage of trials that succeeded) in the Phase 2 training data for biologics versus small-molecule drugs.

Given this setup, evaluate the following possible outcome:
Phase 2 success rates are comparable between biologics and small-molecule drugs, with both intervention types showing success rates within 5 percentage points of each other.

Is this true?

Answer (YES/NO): NO